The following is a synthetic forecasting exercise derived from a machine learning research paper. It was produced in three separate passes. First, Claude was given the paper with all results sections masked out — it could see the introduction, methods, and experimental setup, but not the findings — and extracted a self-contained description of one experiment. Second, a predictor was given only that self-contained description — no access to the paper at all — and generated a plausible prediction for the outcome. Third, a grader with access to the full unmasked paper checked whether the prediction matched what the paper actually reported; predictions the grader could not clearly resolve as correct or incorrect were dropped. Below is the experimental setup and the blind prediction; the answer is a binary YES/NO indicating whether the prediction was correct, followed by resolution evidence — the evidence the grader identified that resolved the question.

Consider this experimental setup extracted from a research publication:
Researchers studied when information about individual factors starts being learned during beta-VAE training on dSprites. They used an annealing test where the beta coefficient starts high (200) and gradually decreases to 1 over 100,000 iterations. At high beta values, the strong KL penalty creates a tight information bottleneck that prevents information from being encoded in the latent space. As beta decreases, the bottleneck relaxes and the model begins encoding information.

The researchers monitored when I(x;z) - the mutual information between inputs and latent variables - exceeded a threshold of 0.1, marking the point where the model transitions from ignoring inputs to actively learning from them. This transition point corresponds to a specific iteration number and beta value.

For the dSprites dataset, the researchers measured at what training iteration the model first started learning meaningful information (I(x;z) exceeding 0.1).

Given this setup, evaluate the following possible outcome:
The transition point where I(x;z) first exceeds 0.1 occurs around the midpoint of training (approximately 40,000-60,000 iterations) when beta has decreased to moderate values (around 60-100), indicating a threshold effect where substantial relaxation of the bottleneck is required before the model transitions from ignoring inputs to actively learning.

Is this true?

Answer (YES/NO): NO